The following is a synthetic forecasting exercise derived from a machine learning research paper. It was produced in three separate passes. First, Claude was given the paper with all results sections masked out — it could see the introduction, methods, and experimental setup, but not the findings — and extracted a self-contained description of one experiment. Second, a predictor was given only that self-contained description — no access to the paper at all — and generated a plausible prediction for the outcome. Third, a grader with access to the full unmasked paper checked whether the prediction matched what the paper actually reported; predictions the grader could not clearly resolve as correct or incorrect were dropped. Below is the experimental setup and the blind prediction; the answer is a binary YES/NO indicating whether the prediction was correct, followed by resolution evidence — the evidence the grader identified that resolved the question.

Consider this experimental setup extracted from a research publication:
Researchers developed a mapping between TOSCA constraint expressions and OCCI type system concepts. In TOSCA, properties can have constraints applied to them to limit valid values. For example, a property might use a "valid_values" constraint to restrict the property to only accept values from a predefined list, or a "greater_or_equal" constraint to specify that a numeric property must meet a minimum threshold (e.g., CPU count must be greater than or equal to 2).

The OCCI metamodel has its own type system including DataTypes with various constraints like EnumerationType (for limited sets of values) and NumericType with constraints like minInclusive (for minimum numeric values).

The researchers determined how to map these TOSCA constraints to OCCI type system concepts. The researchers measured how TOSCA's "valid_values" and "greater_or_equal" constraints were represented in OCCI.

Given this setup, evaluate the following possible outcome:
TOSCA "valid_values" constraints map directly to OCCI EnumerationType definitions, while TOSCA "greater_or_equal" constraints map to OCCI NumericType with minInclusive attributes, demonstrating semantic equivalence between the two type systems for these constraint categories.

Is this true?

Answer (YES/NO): YES